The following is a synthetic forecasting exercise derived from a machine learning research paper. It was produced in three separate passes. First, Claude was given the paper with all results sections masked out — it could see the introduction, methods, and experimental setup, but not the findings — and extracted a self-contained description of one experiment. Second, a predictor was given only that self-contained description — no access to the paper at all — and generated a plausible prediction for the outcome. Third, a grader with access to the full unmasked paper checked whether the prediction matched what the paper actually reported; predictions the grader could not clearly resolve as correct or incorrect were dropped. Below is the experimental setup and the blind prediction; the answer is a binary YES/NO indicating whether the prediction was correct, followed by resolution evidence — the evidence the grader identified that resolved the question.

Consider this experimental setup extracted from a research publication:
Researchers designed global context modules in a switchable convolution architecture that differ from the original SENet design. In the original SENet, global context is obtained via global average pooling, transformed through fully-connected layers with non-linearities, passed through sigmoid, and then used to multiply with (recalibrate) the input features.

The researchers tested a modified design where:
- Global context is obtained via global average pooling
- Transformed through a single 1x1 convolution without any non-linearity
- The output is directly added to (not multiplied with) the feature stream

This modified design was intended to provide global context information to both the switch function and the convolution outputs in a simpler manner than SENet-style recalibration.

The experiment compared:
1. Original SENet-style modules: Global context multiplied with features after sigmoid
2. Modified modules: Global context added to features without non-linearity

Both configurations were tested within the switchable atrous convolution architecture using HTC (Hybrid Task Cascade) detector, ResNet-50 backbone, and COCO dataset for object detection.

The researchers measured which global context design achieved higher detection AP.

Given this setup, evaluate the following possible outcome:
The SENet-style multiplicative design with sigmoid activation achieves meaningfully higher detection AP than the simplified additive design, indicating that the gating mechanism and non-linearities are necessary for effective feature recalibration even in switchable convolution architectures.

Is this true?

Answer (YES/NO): NO